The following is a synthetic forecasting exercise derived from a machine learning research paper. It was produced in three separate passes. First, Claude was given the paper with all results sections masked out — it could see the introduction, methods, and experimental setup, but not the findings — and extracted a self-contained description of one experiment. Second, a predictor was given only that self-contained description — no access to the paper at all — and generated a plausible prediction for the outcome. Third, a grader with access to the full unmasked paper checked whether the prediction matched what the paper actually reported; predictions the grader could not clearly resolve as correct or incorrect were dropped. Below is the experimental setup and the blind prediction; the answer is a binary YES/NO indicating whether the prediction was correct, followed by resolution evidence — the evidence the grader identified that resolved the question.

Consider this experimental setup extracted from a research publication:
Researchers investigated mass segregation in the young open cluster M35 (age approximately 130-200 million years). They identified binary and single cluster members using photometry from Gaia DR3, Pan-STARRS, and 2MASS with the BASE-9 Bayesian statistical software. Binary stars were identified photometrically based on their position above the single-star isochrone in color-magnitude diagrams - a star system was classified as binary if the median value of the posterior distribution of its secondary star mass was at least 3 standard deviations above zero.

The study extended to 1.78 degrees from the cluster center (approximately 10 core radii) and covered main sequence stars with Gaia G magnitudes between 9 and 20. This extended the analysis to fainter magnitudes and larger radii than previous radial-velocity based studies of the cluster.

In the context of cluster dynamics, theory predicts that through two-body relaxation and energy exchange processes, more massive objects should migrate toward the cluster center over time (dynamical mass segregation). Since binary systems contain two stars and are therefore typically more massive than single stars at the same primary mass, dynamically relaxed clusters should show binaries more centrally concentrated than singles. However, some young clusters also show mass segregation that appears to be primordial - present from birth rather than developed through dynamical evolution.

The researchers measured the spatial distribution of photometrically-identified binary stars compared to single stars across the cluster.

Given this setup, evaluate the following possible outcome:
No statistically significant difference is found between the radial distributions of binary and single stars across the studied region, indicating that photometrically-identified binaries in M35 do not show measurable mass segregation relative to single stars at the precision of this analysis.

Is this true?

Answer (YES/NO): NO